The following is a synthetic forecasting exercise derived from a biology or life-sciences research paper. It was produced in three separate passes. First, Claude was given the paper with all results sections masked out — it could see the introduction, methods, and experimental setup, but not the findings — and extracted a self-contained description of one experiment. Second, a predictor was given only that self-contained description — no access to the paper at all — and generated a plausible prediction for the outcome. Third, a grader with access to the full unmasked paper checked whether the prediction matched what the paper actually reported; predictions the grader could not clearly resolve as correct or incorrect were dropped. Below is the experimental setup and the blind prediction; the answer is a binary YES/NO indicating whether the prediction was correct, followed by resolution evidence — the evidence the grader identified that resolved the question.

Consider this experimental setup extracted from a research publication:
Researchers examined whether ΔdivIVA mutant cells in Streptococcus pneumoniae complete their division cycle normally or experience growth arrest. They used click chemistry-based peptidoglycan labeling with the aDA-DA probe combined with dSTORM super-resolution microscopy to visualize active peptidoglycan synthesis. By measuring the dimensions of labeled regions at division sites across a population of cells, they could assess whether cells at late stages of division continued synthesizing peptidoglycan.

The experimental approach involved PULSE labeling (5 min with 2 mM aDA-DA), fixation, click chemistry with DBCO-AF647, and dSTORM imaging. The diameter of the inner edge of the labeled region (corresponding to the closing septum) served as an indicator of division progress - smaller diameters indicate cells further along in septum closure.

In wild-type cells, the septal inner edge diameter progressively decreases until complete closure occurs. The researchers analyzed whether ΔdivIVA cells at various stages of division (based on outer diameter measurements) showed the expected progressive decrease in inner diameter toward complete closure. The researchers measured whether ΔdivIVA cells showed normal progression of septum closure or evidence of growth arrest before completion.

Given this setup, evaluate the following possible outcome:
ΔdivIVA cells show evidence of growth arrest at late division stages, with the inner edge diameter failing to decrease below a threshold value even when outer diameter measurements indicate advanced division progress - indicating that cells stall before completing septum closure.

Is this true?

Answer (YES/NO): YES